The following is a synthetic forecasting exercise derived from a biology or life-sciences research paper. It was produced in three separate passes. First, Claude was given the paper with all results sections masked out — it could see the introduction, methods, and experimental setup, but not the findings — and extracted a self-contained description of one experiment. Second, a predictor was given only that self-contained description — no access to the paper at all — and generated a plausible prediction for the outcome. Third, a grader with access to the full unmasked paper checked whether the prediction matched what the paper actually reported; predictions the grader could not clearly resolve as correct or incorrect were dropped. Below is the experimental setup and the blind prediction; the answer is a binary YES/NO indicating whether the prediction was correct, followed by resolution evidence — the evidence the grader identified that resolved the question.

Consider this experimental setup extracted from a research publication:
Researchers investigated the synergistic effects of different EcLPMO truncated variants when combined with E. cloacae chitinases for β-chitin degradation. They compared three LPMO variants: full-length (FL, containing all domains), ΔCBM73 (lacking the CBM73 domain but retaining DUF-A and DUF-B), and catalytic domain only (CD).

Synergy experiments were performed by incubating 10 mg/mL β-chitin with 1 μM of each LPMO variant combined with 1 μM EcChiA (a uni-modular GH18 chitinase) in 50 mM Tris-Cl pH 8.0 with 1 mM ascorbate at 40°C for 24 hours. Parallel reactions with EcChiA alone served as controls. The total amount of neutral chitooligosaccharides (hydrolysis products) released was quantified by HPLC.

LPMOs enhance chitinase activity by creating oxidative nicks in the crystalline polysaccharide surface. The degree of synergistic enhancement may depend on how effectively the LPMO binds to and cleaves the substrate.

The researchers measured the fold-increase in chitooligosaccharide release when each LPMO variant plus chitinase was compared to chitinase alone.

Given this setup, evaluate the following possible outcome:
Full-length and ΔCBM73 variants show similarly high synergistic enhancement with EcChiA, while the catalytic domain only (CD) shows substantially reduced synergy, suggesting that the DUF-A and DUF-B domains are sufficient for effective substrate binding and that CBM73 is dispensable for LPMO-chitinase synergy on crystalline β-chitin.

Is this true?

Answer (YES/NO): NO